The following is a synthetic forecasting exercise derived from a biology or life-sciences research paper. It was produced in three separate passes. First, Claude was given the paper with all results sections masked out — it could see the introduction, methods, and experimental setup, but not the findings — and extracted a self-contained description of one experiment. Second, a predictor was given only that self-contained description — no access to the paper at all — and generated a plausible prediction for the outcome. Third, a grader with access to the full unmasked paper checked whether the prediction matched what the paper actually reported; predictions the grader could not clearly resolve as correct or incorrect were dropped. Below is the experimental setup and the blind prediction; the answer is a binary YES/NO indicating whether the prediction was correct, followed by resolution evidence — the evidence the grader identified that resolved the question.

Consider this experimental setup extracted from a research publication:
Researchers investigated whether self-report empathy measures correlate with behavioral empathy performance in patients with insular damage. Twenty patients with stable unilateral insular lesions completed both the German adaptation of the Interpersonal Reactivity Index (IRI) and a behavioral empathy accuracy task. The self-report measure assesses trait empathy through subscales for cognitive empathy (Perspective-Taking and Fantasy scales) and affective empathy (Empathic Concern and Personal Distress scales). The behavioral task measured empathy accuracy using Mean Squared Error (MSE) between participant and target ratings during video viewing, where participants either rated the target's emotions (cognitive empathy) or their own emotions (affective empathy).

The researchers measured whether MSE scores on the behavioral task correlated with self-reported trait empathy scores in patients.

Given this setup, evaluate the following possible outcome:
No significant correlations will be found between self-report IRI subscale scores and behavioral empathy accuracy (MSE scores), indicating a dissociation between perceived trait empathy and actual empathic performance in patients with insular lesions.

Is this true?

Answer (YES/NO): YES